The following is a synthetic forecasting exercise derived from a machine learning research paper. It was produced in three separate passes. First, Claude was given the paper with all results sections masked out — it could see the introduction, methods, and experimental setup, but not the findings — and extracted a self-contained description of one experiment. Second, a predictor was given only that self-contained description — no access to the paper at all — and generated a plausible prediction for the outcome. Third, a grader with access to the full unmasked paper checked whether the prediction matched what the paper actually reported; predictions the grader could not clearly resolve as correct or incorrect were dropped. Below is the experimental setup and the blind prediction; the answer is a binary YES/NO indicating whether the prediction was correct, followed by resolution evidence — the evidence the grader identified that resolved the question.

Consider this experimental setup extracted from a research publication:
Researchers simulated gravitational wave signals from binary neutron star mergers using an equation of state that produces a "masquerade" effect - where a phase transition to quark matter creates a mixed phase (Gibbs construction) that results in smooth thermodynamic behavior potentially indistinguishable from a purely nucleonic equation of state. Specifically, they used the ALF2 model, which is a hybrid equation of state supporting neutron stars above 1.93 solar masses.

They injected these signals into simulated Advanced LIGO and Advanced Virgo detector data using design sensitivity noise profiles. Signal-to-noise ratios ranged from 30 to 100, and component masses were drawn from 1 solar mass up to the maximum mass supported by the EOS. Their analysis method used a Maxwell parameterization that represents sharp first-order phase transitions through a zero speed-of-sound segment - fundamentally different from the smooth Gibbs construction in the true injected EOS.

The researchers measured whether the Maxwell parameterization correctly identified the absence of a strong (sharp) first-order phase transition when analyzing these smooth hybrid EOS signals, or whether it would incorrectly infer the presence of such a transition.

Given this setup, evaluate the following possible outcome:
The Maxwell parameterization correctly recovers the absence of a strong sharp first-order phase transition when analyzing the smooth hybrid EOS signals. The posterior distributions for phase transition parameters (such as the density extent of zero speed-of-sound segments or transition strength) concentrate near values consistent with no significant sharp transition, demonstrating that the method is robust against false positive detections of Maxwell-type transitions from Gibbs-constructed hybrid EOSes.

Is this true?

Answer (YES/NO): NO